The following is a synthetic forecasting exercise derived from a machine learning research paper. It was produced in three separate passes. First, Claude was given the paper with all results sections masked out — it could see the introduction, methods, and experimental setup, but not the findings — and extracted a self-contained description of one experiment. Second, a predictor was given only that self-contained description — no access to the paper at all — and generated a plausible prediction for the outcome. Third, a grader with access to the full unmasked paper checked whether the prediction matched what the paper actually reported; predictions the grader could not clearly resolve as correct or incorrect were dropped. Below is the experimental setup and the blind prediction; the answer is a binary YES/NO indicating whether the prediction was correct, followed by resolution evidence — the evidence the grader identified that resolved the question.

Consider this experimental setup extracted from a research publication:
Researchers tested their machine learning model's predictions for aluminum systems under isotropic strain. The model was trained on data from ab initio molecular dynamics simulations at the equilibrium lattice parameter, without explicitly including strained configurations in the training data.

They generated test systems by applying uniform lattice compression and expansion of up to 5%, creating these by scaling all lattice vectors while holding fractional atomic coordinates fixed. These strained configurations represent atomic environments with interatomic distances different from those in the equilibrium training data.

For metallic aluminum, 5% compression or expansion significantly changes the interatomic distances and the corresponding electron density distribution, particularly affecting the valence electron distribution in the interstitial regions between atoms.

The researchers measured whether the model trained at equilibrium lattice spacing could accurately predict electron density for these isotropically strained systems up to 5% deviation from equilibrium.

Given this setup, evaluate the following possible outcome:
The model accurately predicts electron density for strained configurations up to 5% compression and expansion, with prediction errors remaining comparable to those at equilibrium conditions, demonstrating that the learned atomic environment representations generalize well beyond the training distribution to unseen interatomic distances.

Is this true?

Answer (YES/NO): YES